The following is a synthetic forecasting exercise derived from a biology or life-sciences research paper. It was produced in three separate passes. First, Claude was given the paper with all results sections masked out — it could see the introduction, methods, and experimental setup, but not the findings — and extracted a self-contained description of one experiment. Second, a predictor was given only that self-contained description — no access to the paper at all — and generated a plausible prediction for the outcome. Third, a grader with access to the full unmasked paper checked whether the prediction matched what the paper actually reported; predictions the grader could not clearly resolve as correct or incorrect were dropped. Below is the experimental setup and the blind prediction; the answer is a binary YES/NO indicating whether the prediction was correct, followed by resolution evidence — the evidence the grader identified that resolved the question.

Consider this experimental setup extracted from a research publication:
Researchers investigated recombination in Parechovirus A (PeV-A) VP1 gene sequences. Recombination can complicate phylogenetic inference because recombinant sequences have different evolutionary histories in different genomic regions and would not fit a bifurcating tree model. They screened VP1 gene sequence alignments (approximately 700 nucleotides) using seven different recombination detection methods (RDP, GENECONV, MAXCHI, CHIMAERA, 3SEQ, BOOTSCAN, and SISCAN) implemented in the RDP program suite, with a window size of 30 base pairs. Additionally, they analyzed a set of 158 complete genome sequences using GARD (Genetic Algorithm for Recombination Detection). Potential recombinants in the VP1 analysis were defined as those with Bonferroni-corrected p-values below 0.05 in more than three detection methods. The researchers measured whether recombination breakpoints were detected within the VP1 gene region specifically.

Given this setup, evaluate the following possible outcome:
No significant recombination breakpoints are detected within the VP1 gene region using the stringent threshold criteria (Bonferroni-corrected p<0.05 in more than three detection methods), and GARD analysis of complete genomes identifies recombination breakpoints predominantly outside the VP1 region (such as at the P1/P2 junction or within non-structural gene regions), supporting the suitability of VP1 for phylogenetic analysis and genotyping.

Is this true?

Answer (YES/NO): NO